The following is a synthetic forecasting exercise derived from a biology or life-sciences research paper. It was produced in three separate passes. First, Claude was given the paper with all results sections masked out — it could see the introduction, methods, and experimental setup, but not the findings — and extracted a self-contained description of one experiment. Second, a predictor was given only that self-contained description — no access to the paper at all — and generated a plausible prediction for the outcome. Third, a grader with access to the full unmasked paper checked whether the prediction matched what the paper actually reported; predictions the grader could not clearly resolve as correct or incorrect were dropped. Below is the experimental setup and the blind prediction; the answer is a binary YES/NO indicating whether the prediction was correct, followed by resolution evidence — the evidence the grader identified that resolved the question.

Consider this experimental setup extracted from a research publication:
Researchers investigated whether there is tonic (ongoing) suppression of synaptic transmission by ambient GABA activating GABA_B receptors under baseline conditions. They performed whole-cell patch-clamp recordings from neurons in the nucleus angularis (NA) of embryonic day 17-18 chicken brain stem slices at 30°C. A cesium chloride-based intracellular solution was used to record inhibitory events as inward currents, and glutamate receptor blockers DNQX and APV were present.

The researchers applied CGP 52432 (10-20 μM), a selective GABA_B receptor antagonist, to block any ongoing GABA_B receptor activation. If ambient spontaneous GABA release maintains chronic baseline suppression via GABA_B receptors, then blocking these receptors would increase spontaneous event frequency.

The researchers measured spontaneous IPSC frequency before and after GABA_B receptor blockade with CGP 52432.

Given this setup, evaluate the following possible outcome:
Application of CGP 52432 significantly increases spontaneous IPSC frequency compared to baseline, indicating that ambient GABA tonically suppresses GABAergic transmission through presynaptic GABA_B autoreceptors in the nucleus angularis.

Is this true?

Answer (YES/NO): NO